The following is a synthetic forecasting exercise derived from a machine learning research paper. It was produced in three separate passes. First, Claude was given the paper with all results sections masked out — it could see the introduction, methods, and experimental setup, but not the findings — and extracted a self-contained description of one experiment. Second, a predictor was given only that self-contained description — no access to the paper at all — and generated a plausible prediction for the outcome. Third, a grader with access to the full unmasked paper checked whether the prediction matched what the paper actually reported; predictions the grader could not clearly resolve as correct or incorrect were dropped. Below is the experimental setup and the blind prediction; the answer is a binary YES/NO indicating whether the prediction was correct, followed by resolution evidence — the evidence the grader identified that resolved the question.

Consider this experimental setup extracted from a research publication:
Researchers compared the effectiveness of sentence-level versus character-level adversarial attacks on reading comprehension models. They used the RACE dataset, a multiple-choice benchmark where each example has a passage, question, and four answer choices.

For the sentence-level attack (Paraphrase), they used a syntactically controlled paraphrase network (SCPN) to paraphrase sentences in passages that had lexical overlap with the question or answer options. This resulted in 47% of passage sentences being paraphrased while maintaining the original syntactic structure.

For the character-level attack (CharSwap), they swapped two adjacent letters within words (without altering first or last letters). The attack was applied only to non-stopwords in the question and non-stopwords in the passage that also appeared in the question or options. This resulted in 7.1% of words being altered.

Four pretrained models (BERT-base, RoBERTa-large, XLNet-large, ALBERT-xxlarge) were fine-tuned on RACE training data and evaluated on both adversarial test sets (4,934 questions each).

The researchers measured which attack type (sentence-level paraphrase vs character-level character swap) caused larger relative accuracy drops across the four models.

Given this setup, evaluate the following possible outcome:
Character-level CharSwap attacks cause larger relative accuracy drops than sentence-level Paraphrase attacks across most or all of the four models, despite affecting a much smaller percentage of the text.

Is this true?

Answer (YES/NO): YES